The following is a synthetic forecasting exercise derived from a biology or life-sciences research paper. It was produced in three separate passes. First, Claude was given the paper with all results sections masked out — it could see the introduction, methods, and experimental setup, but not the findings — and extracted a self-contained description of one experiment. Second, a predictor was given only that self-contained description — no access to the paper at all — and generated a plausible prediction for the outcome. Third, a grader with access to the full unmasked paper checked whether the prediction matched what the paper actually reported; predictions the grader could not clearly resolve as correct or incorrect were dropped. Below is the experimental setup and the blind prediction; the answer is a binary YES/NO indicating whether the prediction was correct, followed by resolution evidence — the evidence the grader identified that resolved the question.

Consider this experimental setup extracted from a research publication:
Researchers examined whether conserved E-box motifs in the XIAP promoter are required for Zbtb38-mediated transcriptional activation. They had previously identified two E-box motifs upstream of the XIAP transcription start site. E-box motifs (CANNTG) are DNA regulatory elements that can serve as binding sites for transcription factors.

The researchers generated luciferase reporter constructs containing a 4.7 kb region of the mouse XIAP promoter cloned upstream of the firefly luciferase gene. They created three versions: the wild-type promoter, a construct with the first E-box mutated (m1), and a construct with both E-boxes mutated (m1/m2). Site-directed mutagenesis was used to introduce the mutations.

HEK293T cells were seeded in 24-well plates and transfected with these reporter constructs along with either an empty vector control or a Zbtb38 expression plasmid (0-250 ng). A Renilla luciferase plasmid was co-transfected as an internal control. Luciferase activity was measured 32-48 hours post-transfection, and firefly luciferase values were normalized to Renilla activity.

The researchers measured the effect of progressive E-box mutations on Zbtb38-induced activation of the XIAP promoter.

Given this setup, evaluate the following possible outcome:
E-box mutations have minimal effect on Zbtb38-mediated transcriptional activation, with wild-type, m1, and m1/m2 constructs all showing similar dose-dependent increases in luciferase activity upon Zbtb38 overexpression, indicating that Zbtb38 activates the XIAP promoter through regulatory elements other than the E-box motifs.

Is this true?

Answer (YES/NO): NO